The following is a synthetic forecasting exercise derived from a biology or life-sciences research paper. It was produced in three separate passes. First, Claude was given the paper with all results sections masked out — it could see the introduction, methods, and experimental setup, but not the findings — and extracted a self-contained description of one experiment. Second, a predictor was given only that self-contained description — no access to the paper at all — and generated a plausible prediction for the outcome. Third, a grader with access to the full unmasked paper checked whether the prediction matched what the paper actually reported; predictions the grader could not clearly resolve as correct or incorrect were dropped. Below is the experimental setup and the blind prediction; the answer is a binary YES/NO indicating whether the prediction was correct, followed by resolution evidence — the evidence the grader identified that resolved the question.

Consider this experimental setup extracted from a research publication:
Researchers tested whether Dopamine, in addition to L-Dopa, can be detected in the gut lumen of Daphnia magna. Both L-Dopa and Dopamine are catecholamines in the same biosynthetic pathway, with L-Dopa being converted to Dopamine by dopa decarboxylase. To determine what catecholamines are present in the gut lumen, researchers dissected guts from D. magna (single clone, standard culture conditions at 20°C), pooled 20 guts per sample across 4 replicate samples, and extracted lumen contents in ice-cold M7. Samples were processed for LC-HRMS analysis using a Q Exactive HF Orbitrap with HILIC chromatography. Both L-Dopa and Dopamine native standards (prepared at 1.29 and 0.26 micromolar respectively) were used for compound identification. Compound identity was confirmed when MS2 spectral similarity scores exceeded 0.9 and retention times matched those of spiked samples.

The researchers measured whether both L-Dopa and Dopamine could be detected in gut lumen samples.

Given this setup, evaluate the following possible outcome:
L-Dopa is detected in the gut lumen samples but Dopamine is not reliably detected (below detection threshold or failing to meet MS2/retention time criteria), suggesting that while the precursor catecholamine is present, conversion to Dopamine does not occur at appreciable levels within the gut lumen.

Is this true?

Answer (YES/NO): YES